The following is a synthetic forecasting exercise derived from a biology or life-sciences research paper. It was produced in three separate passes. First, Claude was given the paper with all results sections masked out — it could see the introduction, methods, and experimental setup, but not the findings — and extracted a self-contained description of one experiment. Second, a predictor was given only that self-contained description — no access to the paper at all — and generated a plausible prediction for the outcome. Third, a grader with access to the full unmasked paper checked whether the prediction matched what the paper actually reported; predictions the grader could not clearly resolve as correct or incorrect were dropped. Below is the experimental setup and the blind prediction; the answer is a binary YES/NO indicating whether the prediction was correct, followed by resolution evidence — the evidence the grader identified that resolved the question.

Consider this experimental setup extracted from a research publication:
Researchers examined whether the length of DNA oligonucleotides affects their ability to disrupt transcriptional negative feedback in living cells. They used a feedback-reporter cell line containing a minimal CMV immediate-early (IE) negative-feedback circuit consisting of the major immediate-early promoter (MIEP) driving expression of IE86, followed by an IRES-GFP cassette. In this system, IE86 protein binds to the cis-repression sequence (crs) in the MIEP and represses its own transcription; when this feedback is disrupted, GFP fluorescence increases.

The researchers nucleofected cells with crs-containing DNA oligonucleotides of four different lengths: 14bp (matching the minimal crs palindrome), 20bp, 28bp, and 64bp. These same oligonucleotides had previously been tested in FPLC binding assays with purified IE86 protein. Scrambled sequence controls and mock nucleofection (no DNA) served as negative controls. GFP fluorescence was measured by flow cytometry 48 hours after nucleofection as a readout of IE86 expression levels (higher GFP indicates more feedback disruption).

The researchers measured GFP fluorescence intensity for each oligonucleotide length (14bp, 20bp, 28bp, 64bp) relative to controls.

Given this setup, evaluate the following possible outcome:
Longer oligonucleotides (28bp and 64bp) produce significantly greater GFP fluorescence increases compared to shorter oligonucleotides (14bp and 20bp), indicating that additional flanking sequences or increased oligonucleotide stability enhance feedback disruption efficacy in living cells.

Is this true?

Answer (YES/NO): NO